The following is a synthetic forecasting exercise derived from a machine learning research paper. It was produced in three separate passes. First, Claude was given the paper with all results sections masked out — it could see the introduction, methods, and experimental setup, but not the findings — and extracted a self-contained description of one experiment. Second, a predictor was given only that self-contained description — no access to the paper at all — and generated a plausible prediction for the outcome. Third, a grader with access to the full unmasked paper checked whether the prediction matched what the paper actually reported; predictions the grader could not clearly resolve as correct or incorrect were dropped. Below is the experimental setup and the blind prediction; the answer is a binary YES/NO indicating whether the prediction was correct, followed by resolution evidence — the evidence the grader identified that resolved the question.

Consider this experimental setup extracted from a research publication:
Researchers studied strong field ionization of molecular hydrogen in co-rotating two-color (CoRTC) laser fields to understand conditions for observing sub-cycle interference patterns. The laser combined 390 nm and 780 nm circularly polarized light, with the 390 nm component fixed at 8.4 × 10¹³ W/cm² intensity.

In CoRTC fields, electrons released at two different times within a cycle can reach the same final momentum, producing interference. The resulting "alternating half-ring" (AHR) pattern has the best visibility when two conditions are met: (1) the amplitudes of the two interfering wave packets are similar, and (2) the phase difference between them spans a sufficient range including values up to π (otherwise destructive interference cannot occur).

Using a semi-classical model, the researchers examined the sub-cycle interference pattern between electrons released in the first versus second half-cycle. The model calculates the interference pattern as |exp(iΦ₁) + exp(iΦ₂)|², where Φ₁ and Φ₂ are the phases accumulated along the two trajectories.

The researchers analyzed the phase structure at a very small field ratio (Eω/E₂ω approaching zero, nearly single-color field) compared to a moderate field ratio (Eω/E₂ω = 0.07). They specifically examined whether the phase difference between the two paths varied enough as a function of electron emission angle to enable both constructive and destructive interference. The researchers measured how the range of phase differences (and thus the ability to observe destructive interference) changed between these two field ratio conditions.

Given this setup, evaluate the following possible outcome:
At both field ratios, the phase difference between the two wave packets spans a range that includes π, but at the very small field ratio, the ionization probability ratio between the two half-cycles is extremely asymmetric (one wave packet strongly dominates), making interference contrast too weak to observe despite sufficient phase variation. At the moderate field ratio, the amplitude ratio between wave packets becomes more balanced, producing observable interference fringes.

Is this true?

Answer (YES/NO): NO